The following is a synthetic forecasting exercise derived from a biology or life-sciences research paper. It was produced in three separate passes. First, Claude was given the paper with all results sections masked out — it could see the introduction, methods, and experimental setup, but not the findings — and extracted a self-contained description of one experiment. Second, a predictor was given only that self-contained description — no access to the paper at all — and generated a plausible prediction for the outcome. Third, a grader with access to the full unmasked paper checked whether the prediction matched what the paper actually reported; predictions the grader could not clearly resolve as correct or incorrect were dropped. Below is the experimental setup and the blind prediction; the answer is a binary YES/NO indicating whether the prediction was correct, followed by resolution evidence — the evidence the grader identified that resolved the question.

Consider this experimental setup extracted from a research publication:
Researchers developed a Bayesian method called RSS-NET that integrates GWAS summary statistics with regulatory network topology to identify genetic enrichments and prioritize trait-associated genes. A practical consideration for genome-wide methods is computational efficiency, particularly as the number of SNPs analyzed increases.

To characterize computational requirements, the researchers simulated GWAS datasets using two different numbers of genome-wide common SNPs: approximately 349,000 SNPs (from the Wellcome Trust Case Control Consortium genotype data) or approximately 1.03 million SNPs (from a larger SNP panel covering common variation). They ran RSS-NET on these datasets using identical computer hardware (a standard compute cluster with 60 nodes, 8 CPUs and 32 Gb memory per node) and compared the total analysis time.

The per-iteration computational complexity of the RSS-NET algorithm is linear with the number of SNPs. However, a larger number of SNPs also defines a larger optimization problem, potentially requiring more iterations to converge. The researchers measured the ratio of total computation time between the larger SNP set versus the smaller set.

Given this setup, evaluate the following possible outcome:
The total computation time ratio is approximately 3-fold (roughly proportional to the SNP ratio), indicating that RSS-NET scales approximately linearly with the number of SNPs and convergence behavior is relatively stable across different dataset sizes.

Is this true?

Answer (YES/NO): NO